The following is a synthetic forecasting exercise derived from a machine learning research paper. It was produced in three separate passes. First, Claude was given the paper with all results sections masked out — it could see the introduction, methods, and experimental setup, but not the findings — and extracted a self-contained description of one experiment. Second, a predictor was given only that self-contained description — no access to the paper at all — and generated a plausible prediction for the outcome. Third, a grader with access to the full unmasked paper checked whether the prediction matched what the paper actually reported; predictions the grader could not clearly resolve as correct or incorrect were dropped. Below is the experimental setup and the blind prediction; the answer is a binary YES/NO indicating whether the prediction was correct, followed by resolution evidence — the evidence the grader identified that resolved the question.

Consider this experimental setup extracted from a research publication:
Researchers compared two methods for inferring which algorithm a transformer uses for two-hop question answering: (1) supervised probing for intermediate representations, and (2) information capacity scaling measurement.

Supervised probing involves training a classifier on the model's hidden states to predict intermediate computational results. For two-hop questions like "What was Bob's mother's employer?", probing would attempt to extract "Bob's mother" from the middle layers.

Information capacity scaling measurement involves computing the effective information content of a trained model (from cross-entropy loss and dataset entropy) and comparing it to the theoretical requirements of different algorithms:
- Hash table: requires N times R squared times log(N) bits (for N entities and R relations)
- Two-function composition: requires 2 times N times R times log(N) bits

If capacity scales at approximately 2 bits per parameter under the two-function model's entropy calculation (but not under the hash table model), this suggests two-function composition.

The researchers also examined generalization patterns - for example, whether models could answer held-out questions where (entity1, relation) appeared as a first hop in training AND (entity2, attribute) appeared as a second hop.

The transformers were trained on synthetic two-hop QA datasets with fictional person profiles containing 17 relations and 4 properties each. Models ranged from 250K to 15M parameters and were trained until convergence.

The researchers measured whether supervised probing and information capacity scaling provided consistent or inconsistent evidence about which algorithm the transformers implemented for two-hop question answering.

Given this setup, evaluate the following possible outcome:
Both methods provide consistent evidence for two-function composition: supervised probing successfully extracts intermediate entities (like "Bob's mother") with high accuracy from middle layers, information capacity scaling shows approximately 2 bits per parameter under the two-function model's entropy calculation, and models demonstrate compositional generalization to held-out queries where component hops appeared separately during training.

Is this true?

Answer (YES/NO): NO